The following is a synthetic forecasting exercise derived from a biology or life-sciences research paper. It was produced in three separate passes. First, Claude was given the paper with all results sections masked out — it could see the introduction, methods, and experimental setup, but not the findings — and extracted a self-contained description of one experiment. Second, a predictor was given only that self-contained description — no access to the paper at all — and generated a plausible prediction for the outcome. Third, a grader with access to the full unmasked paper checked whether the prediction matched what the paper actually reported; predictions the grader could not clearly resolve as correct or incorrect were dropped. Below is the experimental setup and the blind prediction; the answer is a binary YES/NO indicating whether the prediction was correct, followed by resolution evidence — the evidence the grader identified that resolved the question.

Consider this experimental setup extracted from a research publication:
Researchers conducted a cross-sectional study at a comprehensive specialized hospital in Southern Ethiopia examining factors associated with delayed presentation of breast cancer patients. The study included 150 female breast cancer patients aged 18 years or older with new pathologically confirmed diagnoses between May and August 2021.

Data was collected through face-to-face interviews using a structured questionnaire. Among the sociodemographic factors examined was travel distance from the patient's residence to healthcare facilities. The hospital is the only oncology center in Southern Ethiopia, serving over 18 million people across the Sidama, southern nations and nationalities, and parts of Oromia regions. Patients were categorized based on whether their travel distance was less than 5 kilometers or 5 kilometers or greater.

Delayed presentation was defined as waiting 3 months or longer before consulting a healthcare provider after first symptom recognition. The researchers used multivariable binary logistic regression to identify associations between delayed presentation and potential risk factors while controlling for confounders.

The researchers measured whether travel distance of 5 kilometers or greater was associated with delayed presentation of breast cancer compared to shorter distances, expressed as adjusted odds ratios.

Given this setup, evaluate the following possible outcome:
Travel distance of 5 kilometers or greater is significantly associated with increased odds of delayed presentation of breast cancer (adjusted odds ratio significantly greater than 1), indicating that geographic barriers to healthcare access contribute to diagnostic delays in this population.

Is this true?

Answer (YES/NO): YES